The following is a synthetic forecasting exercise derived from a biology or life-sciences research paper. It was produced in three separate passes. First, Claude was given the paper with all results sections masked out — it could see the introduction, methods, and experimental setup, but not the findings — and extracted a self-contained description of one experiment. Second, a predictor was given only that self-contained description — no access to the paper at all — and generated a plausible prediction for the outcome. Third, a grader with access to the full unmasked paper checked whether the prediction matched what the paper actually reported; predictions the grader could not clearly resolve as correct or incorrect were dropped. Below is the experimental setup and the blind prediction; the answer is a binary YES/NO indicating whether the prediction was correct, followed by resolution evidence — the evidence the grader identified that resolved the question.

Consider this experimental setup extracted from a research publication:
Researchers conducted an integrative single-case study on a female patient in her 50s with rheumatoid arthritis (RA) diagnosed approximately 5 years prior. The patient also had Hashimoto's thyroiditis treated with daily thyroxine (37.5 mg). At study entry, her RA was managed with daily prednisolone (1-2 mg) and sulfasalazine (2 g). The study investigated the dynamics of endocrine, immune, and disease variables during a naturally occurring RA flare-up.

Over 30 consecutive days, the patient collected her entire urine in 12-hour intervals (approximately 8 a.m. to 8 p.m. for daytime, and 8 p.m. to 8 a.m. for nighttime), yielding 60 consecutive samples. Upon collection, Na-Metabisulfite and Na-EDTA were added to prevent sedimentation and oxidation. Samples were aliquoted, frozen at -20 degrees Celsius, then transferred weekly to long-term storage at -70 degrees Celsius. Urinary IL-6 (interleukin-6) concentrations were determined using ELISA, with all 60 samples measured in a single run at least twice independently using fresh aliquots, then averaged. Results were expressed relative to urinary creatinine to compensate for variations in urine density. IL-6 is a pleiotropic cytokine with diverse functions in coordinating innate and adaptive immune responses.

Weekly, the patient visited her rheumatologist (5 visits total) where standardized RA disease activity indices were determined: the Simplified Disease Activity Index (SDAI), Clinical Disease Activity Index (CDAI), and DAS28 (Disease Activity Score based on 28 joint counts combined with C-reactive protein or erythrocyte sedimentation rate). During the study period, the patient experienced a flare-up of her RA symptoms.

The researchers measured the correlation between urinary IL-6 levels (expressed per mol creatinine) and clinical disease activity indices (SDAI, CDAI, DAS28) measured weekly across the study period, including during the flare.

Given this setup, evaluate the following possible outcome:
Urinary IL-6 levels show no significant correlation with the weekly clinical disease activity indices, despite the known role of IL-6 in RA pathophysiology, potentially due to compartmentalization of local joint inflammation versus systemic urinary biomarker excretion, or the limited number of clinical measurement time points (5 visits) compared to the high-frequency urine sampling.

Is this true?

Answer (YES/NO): YES